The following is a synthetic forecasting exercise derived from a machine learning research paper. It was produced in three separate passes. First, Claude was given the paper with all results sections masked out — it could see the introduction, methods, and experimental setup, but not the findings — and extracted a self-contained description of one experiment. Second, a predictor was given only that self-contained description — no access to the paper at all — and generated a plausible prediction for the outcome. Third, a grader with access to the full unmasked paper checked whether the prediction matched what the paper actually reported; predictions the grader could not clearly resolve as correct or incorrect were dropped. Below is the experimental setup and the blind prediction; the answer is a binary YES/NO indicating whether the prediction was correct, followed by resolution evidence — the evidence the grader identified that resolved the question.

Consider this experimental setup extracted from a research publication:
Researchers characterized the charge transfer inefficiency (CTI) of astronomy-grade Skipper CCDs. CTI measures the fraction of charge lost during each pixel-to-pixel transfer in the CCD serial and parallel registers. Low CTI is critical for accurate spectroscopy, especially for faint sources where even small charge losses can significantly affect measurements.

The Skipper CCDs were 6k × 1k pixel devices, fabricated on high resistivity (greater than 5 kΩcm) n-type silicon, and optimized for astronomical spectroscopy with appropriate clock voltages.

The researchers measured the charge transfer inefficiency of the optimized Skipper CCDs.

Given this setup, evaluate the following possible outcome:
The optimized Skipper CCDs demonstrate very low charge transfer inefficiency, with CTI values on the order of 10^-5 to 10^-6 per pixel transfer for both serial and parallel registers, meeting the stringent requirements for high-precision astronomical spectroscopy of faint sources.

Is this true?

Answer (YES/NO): NO